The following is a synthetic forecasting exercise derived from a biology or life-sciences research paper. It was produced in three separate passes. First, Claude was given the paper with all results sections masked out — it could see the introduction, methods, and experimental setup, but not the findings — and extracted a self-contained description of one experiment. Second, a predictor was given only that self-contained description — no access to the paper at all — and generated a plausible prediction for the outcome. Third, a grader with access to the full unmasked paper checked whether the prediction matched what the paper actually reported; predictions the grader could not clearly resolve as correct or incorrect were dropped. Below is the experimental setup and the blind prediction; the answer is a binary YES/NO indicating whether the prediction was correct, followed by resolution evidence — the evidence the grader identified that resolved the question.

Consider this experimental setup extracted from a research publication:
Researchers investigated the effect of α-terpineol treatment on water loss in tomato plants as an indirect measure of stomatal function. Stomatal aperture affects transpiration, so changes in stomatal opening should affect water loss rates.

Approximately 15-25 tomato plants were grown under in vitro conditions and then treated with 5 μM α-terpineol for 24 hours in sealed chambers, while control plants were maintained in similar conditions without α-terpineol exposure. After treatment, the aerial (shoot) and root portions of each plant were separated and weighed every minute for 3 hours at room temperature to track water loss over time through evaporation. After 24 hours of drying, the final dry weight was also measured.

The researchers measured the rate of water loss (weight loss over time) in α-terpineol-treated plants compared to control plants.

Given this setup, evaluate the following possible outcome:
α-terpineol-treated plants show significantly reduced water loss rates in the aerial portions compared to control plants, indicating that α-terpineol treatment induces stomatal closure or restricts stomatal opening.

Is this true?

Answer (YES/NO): YES